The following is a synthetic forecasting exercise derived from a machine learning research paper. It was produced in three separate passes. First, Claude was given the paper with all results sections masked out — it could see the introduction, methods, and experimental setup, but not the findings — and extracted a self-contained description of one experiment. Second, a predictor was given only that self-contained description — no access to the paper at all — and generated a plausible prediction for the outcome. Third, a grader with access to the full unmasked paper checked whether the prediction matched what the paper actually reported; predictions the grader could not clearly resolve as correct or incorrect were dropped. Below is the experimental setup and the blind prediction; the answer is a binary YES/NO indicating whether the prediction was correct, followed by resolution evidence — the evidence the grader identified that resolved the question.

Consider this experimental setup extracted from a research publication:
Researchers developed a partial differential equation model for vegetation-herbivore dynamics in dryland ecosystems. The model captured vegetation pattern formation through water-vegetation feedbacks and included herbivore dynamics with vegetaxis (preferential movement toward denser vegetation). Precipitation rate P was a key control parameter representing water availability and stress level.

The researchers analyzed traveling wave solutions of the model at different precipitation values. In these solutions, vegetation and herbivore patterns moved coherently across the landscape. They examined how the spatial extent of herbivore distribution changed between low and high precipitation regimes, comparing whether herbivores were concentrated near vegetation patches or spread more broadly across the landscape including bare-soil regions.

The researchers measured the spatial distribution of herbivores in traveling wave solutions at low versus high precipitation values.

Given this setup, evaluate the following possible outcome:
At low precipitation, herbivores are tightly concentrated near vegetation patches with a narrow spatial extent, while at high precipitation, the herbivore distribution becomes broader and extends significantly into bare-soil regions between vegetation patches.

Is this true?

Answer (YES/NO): YES